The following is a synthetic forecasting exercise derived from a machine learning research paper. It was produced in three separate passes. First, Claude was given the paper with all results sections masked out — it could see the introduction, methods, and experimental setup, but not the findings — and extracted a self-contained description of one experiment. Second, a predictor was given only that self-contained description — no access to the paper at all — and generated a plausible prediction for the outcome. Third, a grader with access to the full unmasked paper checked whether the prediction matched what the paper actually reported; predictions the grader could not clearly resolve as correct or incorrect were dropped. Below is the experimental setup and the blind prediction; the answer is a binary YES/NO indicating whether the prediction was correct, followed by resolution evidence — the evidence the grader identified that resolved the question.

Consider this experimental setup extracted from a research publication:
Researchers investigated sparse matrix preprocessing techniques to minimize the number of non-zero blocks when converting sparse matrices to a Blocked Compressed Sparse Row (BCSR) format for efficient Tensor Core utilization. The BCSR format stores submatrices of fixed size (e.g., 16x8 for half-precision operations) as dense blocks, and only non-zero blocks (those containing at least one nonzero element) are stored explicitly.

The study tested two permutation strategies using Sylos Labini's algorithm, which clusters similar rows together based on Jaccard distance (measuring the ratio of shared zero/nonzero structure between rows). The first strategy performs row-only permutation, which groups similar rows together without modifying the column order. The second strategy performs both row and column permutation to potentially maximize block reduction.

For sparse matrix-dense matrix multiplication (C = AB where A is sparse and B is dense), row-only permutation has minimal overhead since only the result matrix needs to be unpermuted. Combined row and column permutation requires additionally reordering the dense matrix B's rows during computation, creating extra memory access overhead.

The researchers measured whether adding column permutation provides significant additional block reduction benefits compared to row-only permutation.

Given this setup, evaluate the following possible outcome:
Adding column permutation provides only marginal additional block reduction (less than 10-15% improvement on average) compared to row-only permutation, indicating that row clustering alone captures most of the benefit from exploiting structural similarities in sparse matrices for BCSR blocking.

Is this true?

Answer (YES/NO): YES